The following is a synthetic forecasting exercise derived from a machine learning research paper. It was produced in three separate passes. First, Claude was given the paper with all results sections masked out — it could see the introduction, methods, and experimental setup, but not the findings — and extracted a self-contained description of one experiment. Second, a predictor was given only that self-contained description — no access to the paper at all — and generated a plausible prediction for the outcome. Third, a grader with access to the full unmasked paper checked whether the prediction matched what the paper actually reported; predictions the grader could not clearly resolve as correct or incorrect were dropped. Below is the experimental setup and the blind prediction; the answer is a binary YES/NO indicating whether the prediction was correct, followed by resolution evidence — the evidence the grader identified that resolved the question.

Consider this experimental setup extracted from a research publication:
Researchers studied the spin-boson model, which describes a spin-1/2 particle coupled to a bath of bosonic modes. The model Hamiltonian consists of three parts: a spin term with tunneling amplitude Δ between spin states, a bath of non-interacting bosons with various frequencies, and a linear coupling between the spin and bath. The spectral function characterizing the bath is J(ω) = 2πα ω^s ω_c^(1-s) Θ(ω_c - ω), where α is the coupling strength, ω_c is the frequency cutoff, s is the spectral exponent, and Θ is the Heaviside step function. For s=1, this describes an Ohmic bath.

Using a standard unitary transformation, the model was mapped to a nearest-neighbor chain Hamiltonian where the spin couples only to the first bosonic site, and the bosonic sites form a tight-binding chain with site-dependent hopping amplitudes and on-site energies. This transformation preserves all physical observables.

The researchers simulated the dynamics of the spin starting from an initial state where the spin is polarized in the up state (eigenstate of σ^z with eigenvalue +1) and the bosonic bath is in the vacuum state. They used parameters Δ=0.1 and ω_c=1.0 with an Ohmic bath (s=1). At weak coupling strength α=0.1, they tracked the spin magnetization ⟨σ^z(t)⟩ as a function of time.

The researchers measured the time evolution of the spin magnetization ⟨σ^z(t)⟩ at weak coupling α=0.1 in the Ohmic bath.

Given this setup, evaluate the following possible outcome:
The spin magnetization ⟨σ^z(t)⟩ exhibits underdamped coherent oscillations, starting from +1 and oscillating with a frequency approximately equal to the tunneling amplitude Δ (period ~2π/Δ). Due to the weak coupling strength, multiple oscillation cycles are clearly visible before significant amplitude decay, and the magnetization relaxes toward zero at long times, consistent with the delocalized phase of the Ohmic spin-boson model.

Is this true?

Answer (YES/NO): NO